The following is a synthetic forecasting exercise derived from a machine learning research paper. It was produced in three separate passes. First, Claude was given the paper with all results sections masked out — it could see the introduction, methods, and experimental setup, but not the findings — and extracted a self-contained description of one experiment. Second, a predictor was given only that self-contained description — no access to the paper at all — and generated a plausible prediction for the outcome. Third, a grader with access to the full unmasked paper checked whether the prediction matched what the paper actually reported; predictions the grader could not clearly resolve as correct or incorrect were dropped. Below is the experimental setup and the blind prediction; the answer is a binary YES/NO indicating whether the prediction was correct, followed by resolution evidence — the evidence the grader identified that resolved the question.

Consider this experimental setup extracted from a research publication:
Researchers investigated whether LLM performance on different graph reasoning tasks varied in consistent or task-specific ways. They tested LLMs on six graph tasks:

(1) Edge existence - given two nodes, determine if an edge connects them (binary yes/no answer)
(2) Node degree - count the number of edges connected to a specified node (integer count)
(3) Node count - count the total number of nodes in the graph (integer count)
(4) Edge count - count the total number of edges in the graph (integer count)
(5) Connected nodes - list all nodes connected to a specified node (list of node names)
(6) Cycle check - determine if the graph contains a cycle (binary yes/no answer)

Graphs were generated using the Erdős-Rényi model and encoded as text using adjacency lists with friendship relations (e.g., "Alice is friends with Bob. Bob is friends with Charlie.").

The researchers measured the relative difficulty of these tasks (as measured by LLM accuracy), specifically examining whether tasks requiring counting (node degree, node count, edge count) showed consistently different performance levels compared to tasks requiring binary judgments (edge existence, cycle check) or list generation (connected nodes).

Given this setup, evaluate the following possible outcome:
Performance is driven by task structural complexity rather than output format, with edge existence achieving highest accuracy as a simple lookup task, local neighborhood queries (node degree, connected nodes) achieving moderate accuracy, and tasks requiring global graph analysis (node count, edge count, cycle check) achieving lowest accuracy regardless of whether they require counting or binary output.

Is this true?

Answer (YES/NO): NO